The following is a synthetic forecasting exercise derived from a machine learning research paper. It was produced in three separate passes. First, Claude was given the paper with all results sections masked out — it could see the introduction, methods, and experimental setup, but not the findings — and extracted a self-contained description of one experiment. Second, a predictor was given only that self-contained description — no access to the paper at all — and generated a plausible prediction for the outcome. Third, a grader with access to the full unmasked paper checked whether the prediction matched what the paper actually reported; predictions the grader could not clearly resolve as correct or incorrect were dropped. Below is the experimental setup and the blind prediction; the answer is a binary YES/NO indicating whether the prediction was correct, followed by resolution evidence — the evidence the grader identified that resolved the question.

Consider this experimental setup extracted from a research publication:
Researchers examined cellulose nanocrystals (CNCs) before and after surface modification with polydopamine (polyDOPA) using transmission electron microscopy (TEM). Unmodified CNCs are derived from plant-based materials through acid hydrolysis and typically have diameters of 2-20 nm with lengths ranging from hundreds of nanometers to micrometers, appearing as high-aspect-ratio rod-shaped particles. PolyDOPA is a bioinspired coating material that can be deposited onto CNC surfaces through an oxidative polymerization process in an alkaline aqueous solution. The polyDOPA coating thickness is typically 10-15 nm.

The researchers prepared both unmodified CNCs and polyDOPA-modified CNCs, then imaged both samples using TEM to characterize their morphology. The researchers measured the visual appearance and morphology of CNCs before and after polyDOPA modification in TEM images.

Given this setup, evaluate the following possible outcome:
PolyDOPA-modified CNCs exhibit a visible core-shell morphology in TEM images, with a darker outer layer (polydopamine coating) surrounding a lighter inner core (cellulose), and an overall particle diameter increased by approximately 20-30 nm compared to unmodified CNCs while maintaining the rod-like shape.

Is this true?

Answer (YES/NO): NO